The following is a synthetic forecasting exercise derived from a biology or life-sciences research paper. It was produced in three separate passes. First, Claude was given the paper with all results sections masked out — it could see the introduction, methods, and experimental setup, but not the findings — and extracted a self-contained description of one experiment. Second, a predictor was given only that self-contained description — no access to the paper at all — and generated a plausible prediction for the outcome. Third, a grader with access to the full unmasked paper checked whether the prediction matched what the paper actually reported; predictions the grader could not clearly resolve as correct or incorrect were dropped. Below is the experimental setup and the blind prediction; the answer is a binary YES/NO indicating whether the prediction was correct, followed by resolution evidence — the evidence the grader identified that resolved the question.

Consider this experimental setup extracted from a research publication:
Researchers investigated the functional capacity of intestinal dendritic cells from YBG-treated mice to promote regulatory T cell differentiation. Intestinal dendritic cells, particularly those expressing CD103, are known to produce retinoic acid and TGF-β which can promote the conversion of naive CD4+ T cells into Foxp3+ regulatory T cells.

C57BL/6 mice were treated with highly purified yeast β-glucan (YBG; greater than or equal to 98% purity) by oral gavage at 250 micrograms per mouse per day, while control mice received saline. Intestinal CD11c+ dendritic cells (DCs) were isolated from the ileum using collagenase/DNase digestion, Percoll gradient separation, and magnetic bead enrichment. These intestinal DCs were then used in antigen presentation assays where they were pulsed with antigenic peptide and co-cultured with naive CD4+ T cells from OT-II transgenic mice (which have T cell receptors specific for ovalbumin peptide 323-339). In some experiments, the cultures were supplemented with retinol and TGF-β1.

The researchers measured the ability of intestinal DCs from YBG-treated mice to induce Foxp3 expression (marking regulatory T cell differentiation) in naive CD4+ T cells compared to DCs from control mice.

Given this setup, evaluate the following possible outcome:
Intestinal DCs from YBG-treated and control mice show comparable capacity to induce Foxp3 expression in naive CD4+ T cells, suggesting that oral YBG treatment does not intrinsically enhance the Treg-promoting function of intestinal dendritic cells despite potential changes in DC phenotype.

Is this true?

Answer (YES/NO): NO